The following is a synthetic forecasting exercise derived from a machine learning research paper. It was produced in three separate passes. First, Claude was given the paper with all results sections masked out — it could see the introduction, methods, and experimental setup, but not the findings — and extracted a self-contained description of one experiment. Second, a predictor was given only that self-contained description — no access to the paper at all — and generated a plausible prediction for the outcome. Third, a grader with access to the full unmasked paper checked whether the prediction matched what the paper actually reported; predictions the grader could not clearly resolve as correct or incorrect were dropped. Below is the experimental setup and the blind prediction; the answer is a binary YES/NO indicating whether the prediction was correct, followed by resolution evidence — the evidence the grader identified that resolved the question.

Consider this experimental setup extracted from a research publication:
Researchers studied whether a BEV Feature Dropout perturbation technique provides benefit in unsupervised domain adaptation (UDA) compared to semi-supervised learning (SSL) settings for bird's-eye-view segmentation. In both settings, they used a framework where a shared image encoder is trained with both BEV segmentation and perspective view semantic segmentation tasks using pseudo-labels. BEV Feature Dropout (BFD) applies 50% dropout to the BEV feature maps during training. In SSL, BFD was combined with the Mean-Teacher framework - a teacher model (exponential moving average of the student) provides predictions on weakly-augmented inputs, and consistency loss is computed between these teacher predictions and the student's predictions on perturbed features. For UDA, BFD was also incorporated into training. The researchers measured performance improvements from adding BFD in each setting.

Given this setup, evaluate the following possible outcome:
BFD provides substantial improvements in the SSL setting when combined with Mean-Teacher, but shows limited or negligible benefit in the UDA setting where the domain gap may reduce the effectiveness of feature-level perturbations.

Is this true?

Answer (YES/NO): YES